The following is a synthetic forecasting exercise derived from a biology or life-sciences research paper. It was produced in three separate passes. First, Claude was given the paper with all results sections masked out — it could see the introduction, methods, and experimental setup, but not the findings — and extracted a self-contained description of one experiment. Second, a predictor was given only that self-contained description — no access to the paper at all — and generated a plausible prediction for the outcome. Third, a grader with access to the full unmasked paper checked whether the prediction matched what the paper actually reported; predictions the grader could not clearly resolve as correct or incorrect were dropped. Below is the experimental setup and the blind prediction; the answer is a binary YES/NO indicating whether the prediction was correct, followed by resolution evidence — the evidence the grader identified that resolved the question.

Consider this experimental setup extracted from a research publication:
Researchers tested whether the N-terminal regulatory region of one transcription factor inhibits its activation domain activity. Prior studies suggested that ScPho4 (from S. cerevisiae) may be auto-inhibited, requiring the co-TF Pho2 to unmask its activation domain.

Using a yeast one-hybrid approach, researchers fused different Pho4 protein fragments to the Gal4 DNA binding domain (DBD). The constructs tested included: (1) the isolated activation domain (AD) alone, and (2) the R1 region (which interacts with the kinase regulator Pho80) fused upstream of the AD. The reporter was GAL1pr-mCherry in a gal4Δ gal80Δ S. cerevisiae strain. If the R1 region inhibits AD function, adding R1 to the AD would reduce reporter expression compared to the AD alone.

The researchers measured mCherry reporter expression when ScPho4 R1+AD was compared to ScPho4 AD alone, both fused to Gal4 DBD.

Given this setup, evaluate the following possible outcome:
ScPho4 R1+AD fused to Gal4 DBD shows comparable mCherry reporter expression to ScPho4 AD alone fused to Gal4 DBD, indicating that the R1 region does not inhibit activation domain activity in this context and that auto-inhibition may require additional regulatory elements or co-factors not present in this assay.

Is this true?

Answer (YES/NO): YES